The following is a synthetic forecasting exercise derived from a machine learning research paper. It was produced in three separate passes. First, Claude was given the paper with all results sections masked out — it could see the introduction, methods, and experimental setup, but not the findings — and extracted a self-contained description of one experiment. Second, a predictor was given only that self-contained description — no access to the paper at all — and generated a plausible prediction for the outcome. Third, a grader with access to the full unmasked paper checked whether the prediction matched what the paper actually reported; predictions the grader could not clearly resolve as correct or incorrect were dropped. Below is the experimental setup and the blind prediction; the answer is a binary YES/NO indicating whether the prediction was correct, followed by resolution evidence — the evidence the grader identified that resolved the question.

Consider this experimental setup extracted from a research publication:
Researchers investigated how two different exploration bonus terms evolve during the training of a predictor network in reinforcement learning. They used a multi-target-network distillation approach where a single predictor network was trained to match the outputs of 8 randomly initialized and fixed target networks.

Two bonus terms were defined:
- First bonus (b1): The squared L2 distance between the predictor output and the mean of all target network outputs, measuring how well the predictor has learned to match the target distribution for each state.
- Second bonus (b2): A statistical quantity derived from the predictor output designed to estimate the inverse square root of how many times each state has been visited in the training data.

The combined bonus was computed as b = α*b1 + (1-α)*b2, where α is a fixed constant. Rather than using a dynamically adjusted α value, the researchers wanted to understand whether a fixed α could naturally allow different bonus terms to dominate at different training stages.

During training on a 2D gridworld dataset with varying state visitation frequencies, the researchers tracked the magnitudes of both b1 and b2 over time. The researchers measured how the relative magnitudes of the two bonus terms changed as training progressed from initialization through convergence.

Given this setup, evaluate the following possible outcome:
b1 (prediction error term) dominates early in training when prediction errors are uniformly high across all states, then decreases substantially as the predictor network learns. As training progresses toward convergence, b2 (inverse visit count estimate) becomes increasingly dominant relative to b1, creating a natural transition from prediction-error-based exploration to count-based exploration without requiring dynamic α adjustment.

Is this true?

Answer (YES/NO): YES